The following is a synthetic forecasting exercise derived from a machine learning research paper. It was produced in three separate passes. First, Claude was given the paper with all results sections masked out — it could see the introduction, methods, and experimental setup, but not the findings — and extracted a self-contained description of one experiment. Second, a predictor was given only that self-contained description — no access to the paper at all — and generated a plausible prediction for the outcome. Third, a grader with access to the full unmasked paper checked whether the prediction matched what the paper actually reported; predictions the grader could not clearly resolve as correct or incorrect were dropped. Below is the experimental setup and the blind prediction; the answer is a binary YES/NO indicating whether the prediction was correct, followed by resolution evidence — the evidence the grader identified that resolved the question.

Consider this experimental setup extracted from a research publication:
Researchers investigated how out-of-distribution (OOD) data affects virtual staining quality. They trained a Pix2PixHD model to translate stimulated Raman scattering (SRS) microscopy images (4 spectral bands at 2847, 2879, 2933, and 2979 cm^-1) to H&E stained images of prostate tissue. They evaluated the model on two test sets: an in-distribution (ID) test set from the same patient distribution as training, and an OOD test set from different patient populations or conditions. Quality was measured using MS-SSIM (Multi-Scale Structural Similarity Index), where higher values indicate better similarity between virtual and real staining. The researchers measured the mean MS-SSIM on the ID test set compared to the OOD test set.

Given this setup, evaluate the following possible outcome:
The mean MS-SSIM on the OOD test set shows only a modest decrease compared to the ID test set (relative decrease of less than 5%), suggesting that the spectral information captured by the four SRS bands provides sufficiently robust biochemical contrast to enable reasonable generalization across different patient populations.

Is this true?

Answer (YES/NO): NO